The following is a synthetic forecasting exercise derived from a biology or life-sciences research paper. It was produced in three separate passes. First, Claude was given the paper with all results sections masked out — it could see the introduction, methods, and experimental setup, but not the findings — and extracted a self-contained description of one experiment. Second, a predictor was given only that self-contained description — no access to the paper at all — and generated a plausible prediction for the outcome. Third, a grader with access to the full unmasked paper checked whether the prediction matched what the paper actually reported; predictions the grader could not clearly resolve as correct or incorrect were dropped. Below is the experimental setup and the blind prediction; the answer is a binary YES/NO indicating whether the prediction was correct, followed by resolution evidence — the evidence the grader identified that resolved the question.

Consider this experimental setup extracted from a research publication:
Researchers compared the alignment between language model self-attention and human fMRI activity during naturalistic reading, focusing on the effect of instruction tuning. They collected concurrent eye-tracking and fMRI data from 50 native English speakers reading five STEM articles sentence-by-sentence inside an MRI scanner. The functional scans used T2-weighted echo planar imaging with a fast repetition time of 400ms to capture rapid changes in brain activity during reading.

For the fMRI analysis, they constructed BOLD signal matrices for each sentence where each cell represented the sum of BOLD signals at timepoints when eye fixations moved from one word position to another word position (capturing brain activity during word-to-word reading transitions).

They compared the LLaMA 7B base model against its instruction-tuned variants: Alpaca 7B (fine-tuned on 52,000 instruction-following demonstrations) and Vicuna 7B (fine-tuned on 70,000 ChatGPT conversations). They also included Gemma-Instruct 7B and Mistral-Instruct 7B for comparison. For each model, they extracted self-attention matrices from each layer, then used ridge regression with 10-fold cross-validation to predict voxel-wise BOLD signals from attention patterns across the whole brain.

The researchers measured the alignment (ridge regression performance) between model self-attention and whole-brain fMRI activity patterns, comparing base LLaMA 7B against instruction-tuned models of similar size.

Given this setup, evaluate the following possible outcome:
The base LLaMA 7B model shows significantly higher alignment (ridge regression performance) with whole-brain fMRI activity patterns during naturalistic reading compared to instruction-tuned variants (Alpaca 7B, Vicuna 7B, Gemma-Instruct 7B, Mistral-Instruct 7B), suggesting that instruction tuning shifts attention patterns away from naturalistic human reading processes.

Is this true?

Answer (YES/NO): NO